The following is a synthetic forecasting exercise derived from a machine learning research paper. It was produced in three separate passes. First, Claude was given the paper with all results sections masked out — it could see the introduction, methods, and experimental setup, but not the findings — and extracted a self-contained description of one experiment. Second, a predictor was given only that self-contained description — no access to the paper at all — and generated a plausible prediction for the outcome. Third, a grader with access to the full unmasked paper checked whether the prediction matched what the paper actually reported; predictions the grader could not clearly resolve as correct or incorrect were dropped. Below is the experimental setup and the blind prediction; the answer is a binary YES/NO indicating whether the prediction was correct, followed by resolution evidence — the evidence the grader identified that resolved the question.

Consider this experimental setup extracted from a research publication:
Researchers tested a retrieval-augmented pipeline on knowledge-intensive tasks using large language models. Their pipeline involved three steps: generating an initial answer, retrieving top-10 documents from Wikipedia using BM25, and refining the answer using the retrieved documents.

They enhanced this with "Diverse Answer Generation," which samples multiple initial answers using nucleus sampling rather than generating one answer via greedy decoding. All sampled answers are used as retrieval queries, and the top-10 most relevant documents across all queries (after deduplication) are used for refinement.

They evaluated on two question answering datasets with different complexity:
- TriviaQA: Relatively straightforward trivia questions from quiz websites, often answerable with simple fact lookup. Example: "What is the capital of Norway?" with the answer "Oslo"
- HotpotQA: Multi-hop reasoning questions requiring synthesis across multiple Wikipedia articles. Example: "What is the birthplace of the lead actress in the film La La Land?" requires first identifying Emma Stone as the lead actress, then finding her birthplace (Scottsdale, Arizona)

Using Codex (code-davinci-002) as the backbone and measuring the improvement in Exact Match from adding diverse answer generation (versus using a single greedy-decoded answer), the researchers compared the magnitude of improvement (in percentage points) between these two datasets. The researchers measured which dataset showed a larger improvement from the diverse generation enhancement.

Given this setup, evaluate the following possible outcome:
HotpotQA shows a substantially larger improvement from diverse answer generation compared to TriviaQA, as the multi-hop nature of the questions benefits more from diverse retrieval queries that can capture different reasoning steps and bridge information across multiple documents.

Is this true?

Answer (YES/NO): YES